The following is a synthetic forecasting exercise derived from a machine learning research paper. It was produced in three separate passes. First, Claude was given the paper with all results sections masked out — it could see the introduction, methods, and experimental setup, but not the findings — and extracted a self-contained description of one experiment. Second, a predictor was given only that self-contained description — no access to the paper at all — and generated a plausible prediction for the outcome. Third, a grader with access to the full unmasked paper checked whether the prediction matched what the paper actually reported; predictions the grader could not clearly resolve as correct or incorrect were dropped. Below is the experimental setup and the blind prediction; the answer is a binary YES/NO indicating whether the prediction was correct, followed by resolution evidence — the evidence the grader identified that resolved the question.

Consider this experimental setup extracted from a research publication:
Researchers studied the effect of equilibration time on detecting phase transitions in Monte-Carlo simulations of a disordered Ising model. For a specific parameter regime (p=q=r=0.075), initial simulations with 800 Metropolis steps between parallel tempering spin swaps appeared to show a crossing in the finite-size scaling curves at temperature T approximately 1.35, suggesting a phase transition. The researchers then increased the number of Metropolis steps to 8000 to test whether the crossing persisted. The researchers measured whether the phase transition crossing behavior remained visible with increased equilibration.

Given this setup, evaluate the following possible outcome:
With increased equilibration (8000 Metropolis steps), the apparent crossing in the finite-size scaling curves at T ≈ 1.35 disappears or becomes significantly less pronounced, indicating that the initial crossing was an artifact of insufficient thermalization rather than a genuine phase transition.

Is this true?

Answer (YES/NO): YES